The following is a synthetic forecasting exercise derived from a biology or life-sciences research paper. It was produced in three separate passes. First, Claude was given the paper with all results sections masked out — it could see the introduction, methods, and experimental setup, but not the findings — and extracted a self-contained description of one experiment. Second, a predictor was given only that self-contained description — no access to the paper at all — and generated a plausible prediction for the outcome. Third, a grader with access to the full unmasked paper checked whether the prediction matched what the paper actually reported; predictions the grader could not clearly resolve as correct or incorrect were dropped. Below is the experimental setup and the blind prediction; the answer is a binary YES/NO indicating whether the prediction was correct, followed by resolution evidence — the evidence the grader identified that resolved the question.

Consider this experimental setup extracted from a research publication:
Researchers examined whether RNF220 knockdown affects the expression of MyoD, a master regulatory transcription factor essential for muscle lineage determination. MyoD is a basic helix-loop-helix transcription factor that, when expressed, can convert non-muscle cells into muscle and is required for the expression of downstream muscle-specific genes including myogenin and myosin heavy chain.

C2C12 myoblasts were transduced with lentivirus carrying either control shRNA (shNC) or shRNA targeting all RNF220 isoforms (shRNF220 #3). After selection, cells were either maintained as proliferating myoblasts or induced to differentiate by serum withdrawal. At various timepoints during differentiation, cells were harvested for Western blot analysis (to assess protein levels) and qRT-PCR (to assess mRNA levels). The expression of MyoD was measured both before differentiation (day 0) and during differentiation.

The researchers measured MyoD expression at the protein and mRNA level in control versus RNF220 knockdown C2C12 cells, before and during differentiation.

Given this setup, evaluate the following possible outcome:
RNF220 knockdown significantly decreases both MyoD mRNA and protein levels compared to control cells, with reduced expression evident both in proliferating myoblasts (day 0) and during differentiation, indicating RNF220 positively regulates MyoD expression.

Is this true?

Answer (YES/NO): YES